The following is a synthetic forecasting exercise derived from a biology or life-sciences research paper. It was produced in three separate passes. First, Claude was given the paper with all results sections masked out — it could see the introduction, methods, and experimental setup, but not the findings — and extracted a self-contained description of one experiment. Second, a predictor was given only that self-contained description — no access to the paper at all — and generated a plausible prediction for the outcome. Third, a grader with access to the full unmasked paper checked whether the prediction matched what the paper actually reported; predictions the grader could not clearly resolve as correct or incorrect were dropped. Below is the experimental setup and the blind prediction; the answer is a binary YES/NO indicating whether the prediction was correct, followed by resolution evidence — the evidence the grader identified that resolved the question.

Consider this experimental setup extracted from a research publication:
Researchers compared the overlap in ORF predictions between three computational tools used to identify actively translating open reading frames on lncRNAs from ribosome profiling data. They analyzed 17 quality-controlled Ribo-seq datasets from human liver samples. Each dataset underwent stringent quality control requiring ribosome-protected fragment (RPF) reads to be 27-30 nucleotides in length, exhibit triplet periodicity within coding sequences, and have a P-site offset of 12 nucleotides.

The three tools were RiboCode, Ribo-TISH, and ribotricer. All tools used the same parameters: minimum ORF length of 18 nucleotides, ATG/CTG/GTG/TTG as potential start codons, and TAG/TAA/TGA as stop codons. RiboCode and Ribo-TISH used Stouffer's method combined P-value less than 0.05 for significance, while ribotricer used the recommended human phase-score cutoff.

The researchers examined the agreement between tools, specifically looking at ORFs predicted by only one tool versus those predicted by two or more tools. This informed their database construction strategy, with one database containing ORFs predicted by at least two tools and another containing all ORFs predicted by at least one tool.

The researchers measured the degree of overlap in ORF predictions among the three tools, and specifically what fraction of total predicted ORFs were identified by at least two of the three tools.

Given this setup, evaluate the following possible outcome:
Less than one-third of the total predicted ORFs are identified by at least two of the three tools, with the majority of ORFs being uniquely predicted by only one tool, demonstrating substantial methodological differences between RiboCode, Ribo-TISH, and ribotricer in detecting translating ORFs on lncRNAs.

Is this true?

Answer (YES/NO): YES